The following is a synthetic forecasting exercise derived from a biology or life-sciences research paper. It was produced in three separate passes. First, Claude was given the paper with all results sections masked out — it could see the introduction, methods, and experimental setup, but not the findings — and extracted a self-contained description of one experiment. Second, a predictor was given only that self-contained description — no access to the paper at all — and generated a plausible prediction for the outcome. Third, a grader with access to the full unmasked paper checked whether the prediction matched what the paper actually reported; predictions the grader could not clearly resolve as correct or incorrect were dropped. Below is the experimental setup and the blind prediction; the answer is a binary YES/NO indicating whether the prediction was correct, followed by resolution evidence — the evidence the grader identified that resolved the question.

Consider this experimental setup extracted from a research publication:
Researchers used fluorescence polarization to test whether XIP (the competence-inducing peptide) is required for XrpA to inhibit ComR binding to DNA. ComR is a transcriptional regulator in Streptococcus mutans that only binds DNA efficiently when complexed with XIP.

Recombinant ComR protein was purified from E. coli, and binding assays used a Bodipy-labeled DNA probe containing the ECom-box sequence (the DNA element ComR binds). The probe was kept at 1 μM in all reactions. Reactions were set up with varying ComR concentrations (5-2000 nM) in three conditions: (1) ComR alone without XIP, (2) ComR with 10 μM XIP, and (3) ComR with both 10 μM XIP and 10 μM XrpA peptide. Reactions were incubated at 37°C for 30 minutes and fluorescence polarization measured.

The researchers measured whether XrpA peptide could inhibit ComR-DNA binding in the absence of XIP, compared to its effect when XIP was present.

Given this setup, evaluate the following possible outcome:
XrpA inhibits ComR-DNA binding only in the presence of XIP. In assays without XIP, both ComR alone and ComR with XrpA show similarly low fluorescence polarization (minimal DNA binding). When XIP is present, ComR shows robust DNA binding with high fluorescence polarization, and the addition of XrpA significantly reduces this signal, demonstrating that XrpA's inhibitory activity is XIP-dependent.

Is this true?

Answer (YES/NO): NO